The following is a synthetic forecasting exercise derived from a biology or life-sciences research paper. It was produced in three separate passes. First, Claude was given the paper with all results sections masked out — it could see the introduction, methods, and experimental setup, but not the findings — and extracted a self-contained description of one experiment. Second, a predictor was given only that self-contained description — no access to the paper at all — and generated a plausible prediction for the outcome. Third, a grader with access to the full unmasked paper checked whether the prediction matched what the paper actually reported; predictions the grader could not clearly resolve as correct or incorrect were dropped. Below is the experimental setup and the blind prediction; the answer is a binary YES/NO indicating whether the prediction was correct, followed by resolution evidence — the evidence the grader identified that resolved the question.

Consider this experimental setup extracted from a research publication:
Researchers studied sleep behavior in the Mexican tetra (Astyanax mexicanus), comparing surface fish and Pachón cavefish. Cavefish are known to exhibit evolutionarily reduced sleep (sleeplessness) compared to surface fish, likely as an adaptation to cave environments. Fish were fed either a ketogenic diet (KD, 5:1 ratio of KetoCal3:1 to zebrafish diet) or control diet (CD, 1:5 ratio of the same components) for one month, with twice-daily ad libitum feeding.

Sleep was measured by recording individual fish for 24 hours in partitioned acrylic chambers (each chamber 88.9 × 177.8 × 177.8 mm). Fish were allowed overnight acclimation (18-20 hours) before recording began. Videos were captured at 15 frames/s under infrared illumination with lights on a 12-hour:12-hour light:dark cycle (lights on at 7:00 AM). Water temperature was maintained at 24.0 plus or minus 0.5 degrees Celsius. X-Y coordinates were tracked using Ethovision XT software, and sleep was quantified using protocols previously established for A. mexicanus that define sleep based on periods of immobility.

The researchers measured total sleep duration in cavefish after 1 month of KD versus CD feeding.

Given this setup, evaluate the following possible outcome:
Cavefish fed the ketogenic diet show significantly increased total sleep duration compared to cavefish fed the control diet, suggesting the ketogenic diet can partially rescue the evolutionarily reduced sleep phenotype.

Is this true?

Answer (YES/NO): NO